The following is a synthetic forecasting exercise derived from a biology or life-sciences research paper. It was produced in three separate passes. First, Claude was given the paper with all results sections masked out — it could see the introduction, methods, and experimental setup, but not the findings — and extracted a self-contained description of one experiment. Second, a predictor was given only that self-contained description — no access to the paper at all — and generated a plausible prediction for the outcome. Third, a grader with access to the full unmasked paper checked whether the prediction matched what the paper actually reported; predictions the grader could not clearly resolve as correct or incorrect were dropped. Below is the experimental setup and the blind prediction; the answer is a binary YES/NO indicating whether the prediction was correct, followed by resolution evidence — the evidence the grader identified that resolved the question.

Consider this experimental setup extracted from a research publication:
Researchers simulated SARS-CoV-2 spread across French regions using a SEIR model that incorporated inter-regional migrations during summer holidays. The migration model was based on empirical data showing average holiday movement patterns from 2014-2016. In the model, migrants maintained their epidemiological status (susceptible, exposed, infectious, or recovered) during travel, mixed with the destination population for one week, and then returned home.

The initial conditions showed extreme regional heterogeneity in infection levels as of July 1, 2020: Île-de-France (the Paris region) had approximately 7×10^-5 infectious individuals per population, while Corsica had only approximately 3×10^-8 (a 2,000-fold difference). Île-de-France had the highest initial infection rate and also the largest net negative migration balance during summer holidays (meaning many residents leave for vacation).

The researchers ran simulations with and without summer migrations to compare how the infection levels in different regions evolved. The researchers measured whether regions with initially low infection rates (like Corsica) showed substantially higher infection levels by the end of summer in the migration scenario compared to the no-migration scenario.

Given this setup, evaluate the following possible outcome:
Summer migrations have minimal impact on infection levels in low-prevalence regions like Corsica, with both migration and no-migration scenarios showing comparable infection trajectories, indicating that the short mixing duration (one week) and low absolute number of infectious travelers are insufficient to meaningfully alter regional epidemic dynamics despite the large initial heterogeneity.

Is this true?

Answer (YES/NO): YES